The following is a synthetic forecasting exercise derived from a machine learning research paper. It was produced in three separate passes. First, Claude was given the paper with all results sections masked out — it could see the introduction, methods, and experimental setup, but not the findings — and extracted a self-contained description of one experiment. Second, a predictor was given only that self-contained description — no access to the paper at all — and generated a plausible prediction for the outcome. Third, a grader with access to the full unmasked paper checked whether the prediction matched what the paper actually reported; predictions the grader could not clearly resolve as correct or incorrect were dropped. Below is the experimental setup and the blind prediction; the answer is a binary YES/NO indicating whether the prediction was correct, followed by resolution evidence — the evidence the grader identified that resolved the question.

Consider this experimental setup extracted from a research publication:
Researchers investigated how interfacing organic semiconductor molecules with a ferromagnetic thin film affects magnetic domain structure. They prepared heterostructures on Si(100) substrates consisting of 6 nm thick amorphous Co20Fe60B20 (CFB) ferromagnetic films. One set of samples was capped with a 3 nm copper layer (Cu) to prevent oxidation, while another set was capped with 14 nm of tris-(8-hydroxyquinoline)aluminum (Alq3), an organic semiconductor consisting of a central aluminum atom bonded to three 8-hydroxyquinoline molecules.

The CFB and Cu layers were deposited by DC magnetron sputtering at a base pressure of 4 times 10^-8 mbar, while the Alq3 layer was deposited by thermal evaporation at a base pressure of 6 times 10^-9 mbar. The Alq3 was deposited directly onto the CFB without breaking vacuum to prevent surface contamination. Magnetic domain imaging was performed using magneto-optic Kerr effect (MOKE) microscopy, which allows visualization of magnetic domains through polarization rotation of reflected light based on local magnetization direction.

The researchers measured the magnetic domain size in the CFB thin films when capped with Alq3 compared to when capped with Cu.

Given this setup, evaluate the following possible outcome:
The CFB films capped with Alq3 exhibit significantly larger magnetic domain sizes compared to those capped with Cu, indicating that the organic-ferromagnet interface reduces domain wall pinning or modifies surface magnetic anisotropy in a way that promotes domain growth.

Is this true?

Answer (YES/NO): NO